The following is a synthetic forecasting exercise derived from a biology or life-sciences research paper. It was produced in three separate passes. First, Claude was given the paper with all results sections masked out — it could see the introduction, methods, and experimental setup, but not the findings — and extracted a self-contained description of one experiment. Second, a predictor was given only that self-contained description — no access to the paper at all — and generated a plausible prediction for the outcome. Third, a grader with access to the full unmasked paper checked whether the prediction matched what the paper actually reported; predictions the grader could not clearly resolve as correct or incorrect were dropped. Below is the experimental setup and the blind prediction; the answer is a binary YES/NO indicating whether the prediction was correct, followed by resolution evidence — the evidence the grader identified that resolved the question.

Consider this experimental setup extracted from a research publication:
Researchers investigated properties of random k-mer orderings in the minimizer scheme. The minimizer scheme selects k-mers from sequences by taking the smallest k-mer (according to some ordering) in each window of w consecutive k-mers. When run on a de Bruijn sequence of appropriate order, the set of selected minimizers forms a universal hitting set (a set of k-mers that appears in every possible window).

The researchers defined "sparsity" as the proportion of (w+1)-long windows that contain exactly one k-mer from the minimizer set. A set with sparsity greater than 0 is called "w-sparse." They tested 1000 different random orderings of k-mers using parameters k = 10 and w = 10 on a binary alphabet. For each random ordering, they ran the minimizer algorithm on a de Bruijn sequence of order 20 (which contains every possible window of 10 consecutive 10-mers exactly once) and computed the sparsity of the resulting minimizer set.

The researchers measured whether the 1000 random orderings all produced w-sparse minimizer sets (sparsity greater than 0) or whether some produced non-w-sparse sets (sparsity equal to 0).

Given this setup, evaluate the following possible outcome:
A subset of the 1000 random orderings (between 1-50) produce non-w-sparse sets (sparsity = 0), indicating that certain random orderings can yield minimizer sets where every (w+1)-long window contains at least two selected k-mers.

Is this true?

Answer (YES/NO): NO